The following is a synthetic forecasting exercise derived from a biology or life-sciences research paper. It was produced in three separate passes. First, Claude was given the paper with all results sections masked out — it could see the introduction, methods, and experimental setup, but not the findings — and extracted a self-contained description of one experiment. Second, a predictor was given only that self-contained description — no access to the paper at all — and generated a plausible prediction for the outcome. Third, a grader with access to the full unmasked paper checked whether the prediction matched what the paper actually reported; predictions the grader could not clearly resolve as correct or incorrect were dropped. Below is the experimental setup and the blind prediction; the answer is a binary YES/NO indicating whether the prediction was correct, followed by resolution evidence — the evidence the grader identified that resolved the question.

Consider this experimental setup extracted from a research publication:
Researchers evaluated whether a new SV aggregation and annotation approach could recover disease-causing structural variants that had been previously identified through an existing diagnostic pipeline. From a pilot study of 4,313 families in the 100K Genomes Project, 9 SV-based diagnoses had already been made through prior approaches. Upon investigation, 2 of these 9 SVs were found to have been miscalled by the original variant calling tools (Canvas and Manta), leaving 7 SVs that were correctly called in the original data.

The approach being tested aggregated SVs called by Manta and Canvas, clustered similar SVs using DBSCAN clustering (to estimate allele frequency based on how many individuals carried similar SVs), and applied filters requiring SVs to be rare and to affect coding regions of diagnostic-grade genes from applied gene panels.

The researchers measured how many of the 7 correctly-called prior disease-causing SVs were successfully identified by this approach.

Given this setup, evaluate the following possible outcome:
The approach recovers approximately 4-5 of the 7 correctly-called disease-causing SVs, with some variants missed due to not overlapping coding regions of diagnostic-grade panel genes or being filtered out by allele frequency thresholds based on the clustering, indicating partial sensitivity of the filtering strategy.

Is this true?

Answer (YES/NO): NO